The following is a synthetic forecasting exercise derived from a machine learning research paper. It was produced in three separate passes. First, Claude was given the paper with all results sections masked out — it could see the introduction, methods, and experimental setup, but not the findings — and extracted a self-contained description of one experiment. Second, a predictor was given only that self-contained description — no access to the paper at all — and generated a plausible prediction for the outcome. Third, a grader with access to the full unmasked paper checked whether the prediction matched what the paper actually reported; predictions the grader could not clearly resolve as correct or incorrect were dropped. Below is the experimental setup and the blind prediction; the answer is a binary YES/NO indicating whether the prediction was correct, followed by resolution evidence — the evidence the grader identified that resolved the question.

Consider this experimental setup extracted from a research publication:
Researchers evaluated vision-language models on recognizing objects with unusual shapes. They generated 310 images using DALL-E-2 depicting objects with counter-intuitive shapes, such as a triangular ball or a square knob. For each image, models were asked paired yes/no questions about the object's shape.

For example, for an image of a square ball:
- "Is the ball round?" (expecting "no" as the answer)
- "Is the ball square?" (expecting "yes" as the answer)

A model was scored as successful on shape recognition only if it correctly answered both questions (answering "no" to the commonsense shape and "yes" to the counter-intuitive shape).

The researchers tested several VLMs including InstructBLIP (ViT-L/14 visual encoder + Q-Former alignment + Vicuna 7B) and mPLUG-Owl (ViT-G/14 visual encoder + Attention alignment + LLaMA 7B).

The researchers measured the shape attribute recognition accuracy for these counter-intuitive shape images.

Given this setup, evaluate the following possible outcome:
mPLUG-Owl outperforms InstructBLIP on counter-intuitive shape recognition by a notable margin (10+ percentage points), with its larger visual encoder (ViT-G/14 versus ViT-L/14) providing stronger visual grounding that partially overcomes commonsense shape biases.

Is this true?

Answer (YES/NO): NO